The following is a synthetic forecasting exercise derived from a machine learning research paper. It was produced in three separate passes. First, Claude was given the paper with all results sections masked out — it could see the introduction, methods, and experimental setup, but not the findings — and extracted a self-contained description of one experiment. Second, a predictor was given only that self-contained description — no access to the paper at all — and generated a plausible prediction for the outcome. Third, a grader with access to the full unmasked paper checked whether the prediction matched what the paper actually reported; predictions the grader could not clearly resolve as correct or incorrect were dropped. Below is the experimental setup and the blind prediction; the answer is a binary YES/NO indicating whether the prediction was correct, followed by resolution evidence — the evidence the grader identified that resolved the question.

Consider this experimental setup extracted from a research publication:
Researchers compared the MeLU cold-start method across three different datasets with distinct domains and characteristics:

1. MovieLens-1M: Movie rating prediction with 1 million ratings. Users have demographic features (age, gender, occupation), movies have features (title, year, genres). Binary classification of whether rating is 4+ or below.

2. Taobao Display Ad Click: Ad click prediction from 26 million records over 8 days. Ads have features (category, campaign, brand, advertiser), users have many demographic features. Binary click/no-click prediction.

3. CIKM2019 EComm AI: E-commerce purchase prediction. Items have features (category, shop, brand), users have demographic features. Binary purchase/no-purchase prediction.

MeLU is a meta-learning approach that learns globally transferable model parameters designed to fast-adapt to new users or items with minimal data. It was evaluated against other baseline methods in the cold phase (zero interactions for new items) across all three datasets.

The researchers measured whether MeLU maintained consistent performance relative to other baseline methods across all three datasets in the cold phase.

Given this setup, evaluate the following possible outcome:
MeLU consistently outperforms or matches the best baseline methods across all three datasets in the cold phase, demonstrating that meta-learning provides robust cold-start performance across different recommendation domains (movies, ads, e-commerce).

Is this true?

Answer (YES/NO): NO